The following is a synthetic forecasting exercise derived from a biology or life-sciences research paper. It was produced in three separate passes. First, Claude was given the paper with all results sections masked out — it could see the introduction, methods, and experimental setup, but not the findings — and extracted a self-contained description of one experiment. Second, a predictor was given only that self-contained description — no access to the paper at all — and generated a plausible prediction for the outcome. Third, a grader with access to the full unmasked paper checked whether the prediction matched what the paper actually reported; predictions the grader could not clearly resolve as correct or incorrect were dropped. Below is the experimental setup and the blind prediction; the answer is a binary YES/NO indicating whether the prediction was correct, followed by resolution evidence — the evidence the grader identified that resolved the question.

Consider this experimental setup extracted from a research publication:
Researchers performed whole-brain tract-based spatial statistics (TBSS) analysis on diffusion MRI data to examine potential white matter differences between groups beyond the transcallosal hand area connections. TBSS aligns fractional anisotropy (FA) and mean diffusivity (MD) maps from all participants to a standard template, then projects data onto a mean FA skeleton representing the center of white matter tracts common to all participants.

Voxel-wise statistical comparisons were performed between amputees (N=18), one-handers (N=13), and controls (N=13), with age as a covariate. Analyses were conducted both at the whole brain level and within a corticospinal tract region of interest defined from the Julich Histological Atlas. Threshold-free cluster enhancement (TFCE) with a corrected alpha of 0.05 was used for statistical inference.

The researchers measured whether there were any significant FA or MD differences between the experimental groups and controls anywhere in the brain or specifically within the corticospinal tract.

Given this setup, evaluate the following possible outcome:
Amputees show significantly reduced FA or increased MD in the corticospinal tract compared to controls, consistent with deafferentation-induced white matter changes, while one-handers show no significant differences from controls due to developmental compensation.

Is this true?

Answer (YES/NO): NO